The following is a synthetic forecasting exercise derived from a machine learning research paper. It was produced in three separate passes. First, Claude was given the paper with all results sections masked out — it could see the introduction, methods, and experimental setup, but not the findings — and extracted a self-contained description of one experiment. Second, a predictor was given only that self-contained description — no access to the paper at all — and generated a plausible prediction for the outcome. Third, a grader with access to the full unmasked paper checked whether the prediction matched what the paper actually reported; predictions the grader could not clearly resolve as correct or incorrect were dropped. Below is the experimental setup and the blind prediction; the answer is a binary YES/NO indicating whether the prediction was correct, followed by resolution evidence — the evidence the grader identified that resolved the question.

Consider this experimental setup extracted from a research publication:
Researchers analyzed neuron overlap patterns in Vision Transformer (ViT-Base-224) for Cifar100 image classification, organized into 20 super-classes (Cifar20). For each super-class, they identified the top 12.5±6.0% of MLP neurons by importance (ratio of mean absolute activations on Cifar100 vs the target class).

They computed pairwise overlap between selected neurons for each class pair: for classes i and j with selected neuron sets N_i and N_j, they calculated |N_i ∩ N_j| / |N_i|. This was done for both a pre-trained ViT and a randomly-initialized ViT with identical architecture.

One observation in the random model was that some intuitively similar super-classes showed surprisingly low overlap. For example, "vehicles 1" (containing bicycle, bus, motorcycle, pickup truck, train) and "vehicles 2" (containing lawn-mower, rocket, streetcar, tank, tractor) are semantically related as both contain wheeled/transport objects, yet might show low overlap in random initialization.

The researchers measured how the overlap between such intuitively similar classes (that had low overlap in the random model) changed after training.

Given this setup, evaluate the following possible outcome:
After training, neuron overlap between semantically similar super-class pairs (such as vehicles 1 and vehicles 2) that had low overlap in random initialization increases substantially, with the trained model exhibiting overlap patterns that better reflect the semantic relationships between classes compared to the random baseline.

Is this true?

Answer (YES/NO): YES